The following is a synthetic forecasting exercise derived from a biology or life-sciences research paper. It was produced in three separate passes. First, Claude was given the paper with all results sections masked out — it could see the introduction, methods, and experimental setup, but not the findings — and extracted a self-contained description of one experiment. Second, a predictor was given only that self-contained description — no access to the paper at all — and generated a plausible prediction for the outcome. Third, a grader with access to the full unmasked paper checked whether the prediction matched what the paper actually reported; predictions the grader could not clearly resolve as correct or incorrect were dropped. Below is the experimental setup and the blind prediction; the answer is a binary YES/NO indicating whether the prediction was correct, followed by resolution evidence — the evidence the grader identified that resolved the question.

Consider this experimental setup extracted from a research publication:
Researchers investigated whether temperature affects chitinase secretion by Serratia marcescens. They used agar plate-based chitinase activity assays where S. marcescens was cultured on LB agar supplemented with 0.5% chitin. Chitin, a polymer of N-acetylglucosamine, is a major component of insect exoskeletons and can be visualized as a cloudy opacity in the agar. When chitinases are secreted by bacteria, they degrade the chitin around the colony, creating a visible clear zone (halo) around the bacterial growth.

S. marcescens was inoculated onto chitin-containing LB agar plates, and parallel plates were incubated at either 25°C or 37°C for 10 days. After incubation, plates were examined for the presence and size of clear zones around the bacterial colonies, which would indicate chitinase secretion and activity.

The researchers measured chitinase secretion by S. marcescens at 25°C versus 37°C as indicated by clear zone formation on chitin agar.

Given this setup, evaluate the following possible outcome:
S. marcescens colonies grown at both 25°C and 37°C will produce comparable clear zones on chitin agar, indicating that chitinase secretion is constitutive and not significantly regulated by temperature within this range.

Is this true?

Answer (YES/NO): NO